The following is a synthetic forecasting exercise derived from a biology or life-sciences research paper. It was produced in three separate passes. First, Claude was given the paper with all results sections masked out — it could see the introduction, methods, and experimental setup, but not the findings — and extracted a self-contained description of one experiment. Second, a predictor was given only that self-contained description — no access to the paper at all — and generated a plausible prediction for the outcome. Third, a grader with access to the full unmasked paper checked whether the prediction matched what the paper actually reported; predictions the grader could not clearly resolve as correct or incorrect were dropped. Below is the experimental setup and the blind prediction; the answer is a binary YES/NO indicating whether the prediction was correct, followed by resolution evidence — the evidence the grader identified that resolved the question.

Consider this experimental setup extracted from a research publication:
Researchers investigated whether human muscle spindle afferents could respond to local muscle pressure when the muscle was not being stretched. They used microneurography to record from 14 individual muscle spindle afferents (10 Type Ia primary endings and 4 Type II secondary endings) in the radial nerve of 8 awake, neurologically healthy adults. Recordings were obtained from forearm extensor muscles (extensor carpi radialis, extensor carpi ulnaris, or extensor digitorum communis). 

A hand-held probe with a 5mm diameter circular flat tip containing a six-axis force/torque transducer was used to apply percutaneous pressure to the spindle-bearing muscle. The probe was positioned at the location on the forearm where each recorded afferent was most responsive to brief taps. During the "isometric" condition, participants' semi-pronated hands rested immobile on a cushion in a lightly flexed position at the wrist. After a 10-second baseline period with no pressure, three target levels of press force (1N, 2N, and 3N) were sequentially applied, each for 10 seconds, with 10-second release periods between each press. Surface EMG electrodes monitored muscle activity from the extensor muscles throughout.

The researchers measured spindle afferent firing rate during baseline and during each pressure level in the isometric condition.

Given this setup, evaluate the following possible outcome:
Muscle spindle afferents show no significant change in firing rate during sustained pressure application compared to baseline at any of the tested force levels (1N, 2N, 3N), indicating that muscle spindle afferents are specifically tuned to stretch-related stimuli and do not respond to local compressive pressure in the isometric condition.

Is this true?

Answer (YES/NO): NO